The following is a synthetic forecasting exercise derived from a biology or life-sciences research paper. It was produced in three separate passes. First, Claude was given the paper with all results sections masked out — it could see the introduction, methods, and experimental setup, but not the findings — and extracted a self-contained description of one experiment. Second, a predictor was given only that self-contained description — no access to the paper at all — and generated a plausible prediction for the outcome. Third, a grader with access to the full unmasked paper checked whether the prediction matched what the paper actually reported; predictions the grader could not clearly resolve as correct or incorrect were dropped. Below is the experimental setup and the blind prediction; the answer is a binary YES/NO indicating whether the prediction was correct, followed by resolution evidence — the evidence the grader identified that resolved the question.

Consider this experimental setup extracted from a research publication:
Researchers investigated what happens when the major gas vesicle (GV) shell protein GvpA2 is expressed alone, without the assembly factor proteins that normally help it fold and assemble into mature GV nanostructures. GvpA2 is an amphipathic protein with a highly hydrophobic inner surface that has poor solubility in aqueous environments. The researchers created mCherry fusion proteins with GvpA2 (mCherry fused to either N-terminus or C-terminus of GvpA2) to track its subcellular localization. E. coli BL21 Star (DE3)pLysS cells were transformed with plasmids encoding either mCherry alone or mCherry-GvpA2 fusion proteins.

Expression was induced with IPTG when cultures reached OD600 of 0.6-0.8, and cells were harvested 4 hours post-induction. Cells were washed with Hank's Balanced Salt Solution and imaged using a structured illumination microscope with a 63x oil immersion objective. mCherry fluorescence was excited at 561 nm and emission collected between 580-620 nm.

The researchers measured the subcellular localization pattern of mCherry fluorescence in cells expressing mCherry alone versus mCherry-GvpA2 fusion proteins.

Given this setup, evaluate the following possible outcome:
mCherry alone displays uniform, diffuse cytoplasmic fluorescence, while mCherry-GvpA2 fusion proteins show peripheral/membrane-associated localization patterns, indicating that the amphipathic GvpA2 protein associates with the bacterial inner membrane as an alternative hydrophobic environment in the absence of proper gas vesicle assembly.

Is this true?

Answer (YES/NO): NO